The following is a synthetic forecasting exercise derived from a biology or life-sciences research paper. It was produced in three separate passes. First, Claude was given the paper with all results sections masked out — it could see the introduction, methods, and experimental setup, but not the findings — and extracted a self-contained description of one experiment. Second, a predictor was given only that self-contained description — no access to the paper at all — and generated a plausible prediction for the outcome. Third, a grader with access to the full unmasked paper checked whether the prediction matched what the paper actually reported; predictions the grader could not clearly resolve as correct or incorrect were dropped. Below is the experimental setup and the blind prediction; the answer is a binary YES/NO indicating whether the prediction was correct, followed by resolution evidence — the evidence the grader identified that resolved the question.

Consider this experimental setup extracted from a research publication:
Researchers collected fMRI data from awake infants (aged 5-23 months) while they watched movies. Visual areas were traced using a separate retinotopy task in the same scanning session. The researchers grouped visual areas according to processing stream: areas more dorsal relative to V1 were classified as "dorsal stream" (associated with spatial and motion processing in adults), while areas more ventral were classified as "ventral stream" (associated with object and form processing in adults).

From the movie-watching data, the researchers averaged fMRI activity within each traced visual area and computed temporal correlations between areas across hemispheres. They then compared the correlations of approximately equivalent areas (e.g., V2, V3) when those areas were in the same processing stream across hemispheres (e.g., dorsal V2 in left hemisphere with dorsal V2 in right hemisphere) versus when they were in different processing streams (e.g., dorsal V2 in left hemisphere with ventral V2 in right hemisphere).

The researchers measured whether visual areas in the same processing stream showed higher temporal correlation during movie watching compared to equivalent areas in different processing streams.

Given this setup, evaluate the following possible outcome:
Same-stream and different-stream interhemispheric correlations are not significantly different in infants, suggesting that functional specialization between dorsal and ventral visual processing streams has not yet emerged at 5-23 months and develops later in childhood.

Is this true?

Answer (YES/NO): NO